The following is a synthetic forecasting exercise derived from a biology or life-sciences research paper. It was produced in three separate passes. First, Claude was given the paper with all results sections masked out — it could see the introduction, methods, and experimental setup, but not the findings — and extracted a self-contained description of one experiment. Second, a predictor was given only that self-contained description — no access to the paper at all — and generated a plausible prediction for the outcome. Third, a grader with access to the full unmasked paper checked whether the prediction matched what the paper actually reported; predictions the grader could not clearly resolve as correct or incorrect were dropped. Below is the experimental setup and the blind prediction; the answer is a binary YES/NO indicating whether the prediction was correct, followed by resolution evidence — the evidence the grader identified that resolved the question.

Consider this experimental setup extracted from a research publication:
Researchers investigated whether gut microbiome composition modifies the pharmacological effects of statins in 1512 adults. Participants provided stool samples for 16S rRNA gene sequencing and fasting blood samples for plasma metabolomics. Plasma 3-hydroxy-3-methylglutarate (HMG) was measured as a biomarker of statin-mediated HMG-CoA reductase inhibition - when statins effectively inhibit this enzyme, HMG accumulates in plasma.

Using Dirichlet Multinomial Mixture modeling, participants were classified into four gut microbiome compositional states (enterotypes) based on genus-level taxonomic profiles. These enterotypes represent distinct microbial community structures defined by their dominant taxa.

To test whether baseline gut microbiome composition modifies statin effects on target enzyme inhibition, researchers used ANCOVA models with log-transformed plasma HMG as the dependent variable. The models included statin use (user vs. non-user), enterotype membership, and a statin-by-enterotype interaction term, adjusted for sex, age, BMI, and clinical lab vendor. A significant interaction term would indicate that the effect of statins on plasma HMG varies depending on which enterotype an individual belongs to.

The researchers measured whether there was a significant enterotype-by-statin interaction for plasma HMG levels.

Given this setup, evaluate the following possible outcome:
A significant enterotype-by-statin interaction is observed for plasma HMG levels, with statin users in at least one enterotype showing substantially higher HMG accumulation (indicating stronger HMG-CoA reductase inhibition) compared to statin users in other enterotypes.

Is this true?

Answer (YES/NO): YES